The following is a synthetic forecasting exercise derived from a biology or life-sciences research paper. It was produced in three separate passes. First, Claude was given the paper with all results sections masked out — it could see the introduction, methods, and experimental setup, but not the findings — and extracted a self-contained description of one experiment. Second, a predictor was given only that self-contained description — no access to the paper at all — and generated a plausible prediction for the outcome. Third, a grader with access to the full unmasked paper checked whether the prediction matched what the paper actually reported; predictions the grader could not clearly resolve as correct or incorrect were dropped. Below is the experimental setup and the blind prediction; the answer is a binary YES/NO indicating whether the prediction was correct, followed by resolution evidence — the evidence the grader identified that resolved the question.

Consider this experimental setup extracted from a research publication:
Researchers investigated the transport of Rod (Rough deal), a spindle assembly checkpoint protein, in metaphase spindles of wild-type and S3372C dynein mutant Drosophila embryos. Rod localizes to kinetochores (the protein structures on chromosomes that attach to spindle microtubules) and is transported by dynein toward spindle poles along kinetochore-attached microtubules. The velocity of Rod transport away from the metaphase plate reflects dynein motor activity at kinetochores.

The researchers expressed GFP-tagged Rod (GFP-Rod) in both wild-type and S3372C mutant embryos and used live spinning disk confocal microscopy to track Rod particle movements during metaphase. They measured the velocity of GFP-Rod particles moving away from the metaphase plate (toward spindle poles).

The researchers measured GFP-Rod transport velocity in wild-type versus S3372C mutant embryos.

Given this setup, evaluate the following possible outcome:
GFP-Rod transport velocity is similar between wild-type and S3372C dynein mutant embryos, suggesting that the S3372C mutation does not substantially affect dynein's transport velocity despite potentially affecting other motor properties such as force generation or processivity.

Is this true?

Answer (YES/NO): NO